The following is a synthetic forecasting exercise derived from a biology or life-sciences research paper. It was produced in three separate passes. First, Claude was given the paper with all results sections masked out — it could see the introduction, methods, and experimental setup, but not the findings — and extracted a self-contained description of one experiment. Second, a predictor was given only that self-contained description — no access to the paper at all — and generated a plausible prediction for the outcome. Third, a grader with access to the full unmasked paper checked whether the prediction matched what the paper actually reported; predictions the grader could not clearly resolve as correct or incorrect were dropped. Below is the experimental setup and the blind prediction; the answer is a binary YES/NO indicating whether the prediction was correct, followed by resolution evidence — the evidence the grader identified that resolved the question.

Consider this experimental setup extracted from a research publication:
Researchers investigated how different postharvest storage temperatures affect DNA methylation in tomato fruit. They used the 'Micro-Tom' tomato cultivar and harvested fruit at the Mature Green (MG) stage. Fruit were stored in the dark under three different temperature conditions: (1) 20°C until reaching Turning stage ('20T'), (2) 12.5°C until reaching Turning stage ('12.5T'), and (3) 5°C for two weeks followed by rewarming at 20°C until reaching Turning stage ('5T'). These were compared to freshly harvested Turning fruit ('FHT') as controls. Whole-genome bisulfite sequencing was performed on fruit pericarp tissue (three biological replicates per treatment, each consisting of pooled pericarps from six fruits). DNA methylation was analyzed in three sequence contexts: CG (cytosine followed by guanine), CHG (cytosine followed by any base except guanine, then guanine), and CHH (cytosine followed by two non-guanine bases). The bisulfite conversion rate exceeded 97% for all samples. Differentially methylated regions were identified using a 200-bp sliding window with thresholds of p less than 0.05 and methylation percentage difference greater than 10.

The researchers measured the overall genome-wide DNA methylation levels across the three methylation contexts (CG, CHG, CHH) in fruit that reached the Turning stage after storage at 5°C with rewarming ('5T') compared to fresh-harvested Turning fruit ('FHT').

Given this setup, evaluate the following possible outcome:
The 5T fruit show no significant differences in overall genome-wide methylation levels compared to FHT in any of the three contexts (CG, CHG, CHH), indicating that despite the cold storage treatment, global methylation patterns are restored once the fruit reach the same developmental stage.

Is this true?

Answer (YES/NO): NO